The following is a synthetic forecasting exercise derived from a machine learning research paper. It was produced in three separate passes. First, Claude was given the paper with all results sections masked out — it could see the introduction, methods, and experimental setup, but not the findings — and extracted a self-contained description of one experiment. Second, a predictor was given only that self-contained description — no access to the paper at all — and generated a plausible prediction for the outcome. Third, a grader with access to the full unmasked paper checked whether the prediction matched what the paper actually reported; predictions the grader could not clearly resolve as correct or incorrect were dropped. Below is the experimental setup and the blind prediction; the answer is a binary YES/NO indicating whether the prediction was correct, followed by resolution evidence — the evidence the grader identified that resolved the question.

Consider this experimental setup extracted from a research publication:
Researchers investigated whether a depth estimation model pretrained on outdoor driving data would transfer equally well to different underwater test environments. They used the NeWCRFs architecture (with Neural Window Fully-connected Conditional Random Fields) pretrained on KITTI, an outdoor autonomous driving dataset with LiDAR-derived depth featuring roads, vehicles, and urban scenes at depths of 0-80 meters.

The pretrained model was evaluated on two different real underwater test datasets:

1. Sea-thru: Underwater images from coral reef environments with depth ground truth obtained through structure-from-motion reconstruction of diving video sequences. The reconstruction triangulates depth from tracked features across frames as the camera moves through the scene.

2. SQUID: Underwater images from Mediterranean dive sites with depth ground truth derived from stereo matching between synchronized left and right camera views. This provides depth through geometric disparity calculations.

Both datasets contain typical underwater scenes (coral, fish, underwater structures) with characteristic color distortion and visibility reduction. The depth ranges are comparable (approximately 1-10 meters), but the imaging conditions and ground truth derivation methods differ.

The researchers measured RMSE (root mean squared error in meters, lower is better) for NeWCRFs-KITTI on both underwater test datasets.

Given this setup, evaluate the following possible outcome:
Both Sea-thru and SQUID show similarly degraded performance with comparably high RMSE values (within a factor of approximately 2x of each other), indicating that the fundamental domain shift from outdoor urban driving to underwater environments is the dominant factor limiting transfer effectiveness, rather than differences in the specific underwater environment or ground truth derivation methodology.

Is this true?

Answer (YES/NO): NO